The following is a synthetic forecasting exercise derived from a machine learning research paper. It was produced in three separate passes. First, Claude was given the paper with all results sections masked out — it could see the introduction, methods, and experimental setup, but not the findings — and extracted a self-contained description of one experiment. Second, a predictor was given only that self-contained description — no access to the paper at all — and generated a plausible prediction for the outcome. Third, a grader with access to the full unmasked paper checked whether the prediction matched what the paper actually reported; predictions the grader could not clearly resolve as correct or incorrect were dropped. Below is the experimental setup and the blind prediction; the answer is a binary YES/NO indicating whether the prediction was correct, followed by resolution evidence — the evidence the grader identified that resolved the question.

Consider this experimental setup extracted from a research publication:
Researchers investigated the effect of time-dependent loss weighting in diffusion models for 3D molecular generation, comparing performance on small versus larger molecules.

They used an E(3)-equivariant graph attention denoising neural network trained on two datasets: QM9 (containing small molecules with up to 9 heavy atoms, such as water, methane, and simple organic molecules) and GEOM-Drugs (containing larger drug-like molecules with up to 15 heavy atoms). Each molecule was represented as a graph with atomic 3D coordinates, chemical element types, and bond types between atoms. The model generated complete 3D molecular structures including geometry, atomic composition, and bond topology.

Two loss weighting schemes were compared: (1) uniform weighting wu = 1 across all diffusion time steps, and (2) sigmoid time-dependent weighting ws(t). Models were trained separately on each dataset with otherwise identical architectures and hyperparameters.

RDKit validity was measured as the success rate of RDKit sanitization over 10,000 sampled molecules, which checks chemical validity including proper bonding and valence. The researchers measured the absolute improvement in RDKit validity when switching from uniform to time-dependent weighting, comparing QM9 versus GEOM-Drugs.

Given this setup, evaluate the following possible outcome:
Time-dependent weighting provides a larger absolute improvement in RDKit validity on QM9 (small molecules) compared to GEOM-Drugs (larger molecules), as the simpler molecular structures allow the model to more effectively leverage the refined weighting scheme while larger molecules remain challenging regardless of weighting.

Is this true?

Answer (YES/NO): NO